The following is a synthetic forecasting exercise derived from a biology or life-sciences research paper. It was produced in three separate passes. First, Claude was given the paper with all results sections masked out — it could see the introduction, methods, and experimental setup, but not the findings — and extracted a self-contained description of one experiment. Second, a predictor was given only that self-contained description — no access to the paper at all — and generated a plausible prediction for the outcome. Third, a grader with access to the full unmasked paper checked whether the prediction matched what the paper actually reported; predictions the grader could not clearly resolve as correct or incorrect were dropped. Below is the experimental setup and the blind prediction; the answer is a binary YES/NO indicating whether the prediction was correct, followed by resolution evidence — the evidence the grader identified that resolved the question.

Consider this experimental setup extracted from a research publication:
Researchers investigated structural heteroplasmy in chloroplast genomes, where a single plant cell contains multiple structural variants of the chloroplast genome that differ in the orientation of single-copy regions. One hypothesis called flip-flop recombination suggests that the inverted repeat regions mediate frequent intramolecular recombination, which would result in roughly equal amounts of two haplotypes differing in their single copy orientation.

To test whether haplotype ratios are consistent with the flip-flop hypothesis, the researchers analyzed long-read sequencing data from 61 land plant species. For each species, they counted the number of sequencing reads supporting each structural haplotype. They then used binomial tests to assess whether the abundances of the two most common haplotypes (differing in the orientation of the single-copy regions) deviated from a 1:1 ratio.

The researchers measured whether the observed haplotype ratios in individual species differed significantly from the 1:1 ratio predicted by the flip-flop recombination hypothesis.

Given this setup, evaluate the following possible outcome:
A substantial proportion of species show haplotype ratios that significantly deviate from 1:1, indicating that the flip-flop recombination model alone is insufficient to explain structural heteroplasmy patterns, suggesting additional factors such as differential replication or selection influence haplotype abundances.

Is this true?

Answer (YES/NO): NO